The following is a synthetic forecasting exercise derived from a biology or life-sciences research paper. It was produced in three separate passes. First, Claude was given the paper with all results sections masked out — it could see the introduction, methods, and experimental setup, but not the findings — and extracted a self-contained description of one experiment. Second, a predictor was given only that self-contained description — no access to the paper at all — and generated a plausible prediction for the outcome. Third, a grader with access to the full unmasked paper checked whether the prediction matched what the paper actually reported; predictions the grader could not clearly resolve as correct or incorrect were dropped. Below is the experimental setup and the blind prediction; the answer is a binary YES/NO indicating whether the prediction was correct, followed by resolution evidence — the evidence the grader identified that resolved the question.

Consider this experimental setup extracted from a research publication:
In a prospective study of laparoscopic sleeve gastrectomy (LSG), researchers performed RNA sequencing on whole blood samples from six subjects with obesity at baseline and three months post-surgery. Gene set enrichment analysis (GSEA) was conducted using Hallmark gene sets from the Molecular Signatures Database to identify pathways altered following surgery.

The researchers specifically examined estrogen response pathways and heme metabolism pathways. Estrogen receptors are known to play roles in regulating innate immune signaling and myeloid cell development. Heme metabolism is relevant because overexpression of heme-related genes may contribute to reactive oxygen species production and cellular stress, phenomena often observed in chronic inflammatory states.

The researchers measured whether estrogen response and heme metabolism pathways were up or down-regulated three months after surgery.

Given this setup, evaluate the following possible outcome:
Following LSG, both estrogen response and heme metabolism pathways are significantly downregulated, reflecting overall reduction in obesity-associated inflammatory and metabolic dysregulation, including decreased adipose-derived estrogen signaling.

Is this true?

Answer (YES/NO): YES